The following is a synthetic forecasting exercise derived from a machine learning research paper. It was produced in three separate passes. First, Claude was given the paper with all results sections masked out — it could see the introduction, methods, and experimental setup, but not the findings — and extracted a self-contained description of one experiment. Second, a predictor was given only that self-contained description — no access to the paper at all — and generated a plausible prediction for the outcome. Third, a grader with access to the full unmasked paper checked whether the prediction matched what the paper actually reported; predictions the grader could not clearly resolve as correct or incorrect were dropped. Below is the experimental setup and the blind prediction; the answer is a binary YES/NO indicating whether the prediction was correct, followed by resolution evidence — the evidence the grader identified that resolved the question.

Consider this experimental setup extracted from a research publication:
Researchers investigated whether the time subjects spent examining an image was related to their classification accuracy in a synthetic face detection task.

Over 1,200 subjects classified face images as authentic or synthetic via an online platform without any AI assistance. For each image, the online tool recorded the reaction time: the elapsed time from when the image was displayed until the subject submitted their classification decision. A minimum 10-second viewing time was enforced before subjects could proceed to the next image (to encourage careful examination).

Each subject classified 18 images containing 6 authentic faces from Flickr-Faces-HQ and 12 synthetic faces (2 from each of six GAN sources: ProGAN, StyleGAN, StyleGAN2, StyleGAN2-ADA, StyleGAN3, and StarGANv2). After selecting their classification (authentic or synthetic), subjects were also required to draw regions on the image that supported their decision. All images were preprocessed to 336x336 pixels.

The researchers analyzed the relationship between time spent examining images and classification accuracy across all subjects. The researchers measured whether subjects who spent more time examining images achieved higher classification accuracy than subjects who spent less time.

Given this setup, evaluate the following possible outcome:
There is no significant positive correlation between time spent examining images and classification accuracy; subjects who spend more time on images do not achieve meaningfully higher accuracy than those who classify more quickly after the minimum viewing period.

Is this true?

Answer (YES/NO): YES